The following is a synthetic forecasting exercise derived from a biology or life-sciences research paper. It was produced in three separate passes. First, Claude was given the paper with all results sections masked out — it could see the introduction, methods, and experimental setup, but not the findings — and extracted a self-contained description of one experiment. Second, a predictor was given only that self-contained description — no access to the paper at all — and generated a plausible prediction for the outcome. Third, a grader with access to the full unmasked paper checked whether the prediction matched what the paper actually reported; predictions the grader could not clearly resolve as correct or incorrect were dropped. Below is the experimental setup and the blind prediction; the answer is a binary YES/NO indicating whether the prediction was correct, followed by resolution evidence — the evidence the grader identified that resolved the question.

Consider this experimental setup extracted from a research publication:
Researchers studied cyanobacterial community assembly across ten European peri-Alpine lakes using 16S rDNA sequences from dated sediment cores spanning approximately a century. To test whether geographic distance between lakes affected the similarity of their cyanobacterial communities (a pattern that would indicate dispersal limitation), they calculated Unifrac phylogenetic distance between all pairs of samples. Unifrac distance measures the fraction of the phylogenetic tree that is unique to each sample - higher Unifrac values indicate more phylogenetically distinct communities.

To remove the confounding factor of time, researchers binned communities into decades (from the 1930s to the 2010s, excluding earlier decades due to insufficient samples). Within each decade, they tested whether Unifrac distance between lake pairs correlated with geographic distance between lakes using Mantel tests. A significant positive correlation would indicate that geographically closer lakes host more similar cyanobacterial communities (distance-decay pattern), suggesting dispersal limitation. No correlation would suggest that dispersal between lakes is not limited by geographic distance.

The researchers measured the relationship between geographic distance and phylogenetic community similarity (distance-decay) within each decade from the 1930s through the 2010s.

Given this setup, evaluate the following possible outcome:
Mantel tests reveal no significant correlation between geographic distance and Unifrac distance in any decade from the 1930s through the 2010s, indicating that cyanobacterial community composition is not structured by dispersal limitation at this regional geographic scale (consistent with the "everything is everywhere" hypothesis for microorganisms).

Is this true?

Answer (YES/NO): YES